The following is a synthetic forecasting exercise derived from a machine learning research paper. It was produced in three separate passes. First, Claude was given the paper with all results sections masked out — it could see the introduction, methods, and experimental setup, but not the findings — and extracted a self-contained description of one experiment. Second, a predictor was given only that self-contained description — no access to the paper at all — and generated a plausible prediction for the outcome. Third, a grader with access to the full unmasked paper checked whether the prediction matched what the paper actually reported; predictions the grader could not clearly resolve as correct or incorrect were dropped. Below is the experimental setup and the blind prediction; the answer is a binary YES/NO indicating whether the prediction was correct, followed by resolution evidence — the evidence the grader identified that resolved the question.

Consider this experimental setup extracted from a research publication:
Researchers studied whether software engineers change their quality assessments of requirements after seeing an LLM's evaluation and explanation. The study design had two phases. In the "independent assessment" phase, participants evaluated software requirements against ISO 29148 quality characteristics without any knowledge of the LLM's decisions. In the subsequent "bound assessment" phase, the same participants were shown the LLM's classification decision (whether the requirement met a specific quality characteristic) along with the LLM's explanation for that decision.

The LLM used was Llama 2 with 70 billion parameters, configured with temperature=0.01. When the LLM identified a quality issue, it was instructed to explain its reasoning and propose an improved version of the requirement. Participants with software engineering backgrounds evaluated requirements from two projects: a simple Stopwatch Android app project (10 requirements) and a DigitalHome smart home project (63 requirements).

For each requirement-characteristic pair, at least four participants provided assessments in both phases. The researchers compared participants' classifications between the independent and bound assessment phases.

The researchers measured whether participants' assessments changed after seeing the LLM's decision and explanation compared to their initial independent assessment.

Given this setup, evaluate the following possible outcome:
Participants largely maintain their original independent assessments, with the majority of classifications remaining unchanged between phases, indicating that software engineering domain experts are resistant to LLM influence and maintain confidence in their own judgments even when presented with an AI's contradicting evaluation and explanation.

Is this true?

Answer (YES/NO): NO